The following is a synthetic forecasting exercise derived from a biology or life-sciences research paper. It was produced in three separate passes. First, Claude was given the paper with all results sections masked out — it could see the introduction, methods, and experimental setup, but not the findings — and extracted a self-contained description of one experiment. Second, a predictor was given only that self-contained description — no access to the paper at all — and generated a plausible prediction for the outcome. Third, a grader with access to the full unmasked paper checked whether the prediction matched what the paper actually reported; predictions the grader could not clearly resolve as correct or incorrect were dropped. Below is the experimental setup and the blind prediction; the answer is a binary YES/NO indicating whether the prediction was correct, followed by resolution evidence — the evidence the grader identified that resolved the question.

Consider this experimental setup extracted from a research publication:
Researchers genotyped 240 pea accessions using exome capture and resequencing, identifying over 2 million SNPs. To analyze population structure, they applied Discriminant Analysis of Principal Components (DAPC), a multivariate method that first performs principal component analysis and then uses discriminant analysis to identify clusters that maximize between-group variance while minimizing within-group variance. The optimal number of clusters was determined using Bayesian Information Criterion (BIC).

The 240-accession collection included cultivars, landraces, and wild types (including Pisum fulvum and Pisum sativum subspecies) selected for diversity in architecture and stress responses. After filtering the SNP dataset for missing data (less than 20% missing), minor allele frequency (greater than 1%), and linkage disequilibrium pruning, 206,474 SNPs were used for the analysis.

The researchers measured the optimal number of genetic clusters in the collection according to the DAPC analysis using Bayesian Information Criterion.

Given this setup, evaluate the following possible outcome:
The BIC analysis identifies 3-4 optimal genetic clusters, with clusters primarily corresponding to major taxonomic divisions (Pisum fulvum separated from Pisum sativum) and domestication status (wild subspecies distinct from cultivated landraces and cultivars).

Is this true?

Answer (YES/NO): NO